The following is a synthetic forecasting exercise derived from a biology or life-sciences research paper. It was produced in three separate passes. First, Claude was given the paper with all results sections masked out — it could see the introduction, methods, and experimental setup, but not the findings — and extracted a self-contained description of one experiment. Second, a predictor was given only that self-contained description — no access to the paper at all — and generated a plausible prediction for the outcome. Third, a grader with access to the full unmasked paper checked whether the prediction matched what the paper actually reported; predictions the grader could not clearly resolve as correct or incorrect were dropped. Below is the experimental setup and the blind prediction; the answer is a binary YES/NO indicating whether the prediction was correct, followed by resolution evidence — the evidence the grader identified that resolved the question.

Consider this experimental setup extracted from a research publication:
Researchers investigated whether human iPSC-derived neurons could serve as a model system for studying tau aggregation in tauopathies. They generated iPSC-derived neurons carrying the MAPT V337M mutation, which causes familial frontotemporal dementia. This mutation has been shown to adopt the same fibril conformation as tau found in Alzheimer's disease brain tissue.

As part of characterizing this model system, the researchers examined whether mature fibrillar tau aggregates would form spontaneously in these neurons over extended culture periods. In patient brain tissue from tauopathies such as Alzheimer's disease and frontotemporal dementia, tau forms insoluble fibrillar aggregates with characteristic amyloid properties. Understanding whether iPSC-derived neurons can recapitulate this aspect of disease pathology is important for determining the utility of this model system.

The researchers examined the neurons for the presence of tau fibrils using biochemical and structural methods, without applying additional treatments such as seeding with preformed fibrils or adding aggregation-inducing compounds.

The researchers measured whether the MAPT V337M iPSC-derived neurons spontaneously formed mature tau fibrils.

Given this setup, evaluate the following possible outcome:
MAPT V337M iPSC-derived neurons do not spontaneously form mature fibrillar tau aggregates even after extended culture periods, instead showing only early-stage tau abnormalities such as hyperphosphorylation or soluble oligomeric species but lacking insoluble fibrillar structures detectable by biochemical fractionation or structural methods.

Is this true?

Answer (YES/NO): YES